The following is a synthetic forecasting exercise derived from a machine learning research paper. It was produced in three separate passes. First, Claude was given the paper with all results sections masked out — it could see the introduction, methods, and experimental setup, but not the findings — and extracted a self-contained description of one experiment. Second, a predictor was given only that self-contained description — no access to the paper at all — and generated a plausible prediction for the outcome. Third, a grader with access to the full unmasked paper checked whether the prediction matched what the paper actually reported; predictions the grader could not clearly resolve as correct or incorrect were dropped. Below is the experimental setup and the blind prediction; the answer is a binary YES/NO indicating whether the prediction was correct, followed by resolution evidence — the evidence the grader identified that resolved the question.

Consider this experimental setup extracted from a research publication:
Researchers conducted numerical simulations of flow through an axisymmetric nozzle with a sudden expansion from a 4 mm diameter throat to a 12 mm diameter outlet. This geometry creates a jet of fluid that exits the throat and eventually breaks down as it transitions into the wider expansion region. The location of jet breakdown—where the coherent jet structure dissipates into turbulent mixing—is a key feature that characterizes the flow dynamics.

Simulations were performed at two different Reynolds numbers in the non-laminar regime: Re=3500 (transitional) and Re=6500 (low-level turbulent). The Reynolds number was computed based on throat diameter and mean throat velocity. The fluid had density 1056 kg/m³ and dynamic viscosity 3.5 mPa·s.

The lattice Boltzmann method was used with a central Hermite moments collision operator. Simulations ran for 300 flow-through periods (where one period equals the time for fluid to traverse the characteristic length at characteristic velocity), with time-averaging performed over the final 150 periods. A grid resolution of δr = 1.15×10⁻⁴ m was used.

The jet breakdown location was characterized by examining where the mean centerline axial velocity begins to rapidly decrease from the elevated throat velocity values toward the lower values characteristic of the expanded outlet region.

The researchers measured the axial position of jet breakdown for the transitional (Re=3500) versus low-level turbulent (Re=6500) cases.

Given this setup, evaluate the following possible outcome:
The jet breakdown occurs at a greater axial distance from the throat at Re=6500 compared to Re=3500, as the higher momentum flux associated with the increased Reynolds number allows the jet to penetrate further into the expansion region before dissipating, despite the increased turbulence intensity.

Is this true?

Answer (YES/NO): NO